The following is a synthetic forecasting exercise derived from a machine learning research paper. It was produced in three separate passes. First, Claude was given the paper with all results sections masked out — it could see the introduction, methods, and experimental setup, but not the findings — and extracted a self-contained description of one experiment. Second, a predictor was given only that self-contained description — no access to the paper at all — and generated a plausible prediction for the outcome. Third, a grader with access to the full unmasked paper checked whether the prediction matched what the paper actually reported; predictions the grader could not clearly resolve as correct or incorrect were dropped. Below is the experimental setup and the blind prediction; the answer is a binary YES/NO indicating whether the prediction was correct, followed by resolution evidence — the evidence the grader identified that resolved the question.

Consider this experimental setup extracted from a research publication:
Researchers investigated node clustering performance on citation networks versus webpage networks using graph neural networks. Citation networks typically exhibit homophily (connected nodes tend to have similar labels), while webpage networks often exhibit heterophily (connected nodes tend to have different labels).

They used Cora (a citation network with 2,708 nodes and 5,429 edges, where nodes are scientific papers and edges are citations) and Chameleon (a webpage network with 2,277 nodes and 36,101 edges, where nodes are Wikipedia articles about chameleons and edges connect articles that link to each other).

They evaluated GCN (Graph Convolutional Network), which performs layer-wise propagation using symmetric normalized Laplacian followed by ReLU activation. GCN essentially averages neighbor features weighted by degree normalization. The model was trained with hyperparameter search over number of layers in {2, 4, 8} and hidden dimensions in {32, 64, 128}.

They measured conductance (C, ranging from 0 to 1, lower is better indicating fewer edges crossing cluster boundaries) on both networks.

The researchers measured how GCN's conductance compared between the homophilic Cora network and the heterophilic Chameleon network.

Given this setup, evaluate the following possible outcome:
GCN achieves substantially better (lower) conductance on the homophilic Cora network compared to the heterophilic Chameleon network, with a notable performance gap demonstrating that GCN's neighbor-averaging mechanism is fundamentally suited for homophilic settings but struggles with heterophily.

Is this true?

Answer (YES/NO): YES